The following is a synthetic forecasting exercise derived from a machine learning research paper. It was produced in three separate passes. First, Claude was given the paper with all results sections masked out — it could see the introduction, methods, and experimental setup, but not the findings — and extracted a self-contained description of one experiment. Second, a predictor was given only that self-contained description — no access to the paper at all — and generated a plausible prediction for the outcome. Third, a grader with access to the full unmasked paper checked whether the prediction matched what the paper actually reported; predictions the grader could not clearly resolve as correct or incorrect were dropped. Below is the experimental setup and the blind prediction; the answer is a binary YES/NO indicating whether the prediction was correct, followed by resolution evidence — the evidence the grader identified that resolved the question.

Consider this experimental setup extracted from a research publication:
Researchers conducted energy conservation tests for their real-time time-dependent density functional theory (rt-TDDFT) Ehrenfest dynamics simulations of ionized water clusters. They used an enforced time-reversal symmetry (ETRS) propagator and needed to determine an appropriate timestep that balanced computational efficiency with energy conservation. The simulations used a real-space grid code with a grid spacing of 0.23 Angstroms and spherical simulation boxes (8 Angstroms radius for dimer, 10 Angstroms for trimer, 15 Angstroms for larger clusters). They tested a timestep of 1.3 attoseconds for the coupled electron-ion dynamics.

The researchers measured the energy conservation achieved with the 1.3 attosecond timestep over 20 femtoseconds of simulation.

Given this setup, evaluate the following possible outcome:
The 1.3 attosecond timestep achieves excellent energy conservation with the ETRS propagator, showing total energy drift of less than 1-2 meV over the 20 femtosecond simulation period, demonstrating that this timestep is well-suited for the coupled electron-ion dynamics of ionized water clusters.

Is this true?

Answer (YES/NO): NO